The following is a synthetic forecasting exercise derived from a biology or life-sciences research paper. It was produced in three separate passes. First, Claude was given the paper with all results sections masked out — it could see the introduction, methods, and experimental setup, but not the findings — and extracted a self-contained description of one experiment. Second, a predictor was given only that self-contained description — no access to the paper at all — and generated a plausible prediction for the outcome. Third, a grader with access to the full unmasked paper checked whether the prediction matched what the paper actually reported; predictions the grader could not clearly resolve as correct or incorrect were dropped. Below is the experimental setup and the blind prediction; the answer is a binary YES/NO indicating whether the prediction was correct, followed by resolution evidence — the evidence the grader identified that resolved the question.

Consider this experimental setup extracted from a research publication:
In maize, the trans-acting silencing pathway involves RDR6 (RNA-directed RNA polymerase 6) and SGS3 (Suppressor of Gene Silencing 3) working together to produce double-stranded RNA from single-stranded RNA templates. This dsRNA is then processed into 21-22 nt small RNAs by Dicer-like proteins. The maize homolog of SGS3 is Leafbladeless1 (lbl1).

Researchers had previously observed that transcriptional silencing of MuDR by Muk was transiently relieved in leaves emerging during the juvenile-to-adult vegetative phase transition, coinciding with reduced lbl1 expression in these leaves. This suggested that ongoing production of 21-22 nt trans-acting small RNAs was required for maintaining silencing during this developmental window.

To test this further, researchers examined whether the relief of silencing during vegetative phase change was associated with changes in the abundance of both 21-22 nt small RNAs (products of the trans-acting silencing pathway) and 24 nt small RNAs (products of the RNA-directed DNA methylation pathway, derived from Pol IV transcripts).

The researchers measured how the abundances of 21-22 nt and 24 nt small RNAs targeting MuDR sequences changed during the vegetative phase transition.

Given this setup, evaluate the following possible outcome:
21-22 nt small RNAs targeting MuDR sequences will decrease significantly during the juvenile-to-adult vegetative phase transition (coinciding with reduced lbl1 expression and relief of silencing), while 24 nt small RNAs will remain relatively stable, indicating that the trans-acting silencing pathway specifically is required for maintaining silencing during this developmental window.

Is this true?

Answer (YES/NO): NO